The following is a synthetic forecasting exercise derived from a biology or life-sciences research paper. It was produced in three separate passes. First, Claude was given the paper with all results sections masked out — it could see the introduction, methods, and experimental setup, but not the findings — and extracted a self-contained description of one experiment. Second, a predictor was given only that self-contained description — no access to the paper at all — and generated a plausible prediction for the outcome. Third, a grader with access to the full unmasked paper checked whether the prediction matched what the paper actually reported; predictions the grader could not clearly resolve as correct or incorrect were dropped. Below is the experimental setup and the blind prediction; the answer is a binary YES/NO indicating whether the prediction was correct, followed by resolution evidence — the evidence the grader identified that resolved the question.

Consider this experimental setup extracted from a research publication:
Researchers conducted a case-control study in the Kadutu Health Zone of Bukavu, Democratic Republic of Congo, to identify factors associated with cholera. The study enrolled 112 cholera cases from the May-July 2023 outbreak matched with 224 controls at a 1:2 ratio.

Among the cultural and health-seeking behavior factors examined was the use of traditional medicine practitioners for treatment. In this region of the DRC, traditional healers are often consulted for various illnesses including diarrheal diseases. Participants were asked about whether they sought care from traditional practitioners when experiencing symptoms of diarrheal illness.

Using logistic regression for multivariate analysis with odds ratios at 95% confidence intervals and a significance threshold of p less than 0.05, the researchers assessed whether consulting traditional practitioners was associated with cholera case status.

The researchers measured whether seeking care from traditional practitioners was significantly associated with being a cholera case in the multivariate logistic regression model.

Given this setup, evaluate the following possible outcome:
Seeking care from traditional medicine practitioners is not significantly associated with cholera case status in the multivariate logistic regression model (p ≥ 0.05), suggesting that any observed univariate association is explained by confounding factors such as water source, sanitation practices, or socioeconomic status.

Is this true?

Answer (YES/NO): NO